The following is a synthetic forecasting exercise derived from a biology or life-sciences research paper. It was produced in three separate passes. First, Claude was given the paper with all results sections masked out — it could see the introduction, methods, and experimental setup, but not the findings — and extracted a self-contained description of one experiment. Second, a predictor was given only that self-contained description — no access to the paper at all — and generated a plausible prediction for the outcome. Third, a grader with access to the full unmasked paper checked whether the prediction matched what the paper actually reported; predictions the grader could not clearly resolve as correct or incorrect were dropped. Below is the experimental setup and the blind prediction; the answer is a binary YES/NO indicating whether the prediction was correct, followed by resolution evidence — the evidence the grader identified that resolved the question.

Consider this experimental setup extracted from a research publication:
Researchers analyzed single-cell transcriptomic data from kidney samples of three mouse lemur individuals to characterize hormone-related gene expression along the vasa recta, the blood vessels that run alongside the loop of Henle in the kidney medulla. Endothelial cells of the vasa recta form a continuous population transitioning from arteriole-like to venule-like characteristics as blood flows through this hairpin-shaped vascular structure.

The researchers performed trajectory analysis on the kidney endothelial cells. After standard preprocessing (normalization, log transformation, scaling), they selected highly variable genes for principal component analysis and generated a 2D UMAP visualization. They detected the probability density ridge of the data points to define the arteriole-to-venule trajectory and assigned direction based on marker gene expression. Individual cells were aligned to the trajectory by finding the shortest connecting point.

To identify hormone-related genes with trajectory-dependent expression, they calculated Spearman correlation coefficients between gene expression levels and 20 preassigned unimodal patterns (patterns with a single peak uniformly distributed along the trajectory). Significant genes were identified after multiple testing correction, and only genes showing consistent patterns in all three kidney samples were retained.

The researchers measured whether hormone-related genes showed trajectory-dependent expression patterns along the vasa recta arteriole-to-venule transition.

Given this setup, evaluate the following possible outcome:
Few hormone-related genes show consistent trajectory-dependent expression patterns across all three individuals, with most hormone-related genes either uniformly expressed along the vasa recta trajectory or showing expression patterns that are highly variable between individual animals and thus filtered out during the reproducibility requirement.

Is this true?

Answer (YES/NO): NO